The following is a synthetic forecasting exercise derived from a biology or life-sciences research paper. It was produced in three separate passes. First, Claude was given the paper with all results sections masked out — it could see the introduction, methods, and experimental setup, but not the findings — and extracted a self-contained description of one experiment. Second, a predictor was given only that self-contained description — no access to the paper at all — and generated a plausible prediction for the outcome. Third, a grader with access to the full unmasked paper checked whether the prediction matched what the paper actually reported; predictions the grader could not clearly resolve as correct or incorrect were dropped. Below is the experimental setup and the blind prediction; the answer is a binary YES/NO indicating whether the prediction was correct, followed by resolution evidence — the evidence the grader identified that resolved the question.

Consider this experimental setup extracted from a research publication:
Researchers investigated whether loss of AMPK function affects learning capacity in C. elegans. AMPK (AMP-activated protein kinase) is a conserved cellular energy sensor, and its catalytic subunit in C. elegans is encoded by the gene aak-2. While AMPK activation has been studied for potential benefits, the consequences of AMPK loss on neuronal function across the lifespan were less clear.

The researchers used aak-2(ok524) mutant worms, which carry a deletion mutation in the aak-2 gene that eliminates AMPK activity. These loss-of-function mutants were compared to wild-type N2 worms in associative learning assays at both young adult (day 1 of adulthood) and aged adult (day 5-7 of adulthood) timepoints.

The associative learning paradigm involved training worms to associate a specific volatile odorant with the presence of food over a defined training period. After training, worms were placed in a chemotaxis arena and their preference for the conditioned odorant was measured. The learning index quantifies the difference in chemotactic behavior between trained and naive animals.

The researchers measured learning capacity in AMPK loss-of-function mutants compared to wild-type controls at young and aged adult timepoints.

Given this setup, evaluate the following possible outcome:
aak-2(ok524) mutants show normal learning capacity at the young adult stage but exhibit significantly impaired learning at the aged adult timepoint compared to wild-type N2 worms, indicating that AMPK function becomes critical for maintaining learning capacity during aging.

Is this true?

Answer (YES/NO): NO